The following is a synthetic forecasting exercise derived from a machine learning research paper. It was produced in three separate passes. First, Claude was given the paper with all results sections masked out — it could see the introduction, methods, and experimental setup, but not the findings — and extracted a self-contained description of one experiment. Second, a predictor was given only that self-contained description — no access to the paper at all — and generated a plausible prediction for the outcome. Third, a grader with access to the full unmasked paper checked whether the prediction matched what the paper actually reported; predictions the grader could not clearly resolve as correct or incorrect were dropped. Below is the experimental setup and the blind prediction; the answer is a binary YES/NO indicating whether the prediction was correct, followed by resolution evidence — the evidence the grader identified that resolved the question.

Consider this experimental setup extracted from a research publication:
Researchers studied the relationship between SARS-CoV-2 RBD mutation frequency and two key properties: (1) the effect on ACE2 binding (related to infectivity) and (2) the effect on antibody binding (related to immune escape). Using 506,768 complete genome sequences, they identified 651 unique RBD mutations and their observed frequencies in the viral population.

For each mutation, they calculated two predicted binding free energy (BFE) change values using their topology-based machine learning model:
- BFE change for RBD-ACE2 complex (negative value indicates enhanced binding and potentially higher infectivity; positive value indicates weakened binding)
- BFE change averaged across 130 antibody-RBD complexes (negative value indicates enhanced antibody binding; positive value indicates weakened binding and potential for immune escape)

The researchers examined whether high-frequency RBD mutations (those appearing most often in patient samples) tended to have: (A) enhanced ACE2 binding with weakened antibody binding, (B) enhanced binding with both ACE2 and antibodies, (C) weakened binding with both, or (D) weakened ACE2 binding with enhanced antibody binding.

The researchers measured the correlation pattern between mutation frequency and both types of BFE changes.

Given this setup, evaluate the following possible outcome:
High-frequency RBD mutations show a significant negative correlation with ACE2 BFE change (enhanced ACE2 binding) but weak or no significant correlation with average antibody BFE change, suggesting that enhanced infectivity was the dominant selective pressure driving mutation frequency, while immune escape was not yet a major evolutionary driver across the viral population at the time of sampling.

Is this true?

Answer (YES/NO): YES